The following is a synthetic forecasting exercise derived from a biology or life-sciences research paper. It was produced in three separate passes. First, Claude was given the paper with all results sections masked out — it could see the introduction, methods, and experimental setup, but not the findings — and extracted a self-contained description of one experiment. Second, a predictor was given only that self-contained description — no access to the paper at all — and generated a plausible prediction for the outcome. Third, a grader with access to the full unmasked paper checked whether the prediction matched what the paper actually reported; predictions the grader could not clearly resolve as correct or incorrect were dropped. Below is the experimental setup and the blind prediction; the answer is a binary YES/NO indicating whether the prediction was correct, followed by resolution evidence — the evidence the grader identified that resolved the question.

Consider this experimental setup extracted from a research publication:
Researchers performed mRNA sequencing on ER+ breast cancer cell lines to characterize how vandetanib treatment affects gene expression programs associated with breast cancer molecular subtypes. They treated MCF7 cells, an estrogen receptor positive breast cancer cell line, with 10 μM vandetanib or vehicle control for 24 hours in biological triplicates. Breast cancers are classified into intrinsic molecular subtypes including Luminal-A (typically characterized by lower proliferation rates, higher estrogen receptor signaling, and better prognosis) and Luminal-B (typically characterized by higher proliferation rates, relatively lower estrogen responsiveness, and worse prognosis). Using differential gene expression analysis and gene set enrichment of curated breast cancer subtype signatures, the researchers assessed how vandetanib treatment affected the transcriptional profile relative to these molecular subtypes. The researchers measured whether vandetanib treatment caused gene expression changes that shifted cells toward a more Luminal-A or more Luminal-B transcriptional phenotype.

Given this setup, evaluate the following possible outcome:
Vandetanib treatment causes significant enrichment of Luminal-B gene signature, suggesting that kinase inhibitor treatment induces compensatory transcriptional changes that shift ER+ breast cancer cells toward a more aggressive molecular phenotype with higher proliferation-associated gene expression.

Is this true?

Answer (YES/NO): NO